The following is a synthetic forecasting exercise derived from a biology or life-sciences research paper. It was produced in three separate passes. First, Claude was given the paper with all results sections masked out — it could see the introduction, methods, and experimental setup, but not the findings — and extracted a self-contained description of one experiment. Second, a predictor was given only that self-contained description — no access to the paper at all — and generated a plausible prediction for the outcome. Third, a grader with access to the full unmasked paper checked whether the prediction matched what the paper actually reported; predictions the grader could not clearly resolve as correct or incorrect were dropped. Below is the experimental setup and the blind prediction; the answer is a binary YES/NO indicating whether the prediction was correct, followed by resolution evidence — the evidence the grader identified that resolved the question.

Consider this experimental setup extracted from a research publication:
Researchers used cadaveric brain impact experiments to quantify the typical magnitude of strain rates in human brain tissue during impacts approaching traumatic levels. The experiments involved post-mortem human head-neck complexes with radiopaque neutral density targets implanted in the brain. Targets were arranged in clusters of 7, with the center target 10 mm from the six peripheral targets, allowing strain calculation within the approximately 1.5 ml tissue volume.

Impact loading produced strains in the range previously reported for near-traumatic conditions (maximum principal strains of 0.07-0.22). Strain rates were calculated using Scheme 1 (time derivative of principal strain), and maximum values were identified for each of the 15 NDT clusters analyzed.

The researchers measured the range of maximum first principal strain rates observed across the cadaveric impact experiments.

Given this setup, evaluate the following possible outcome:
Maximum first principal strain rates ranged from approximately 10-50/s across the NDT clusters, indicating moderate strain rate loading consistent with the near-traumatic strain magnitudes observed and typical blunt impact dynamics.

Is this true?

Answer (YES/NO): NO